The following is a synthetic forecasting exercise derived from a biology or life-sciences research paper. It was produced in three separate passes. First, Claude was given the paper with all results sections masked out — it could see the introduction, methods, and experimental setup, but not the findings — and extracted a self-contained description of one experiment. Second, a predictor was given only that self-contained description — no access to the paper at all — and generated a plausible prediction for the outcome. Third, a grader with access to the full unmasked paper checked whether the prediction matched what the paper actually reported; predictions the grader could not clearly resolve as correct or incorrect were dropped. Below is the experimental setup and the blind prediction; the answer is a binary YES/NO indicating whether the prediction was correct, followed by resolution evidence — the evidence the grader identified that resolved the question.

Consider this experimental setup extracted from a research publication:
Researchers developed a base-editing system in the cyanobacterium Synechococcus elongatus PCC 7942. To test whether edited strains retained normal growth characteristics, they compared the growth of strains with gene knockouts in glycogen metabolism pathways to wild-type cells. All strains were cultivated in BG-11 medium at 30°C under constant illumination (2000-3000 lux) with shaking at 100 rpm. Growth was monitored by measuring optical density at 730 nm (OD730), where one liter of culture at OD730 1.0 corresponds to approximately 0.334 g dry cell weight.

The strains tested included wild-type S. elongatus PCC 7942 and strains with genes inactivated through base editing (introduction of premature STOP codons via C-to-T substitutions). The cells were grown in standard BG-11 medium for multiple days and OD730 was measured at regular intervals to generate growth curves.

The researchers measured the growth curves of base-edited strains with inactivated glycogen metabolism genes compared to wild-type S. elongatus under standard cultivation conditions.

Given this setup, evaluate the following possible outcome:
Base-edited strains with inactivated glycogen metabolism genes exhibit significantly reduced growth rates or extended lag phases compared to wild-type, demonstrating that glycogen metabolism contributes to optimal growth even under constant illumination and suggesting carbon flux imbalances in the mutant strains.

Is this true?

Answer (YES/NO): NO